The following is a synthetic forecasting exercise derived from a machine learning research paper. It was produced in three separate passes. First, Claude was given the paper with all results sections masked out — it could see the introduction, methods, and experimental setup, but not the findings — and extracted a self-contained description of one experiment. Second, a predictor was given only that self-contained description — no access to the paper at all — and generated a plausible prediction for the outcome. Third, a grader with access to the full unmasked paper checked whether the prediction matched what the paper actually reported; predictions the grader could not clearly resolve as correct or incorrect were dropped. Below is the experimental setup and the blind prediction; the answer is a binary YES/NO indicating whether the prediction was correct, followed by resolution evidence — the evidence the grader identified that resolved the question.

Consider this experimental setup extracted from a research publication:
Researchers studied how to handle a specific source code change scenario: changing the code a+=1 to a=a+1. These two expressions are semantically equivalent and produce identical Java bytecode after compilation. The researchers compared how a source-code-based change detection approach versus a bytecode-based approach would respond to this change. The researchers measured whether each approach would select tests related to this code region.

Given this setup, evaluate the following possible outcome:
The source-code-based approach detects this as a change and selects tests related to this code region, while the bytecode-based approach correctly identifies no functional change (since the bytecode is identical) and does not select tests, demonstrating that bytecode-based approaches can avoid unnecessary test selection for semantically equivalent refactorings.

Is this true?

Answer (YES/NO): NO